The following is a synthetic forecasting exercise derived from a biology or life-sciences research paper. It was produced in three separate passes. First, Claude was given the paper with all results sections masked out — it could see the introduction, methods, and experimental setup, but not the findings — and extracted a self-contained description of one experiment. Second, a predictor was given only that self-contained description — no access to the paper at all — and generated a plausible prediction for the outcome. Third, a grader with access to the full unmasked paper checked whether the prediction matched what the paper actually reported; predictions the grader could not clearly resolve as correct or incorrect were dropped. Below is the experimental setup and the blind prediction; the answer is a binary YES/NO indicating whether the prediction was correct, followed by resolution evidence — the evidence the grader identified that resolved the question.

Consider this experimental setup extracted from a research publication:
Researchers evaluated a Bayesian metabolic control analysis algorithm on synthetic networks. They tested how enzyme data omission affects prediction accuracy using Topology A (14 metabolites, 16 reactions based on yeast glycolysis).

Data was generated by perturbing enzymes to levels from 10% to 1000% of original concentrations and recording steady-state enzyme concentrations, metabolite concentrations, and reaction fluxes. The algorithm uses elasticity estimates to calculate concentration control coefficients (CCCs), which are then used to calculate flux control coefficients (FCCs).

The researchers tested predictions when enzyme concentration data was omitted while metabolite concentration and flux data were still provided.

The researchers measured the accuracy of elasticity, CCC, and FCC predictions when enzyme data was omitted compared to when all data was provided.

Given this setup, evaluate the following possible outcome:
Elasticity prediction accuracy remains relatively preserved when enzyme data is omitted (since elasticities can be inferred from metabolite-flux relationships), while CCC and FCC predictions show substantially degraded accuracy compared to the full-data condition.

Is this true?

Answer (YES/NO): NO